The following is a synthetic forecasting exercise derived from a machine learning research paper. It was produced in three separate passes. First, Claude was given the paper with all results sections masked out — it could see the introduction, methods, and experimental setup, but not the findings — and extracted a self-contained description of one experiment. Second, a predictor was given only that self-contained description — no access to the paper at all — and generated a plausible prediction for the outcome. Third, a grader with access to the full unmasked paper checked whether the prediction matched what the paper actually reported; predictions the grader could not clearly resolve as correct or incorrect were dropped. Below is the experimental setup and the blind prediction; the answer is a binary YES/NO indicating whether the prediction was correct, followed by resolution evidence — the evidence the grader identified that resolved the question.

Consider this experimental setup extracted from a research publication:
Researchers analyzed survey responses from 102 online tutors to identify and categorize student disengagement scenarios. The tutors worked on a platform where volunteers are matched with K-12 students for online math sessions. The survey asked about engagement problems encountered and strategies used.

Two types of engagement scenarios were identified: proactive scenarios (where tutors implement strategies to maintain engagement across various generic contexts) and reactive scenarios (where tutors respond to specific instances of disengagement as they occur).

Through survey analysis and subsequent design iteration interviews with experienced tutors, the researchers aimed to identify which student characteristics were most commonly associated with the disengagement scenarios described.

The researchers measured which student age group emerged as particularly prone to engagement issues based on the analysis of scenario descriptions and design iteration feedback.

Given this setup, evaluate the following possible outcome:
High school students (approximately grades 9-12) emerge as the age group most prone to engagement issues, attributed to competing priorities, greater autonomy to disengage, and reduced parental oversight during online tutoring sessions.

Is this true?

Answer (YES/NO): NO